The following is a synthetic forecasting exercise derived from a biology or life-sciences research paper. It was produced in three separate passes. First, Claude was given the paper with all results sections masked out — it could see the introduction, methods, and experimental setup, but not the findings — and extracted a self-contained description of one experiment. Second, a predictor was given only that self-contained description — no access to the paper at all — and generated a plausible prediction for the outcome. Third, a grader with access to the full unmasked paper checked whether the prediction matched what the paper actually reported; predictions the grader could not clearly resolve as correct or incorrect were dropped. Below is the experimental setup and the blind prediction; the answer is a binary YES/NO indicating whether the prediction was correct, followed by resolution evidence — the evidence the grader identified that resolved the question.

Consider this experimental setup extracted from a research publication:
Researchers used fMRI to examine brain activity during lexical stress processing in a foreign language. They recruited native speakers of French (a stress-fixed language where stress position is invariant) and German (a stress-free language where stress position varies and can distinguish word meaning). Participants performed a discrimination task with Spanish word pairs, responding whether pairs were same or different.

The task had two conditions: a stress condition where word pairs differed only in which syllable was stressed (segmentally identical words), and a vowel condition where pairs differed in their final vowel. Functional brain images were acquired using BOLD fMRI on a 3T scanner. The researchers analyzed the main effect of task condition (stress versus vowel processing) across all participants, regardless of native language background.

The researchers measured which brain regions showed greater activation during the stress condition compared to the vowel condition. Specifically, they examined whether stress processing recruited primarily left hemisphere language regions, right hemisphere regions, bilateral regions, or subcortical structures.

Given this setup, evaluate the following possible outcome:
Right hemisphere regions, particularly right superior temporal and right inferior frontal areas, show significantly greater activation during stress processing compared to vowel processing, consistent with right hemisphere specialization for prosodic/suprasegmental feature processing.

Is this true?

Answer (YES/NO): NO